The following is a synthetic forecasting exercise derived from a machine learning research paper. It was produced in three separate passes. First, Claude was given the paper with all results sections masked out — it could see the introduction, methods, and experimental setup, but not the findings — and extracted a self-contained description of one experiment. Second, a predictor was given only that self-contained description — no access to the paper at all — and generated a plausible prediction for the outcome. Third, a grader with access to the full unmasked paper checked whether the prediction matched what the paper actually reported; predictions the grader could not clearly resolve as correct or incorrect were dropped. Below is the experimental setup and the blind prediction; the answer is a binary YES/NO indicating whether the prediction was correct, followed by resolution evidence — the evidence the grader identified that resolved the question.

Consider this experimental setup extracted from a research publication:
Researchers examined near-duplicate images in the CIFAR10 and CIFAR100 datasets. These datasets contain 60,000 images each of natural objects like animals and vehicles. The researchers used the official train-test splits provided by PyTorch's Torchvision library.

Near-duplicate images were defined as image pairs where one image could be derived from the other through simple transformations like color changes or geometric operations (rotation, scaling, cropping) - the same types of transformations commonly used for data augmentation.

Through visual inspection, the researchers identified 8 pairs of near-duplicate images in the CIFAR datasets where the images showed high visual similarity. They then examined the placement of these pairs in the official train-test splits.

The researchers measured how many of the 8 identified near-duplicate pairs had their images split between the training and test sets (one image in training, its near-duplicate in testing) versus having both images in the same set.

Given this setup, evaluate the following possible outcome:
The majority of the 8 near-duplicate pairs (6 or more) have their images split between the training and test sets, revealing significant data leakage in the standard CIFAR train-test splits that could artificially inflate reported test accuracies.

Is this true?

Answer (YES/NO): YES